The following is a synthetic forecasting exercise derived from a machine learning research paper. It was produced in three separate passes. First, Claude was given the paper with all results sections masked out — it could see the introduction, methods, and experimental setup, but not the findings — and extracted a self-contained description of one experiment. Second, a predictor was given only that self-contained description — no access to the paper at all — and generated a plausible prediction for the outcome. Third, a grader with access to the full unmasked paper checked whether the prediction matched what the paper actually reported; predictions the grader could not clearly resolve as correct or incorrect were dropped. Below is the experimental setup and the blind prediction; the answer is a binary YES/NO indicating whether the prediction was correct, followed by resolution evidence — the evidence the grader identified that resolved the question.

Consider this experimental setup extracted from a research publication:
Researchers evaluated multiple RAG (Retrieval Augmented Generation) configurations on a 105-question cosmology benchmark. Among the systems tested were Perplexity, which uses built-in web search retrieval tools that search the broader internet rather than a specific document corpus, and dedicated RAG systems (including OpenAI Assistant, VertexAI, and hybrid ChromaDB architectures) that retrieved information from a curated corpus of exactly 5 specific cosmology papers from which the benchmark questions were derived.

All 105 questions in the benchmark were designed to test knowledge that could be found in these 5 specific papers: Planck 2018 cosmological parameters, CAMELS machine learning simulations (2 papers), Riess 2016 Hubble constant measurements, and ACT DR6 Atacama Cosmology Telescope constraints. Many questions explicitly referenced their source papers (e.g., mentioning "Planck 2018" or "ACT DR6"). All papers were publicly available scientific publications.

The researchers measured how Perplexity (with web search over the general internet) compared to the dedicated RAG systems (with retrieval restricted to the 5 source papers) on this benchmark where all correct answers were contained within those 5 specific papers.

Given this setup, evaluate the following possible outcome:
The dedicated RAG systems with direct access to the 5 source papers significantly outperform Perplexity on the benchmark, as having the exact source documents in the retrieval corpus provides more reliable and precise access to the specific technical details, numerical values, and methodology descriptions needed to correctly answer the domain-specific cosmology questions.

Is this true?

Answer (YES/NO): YES